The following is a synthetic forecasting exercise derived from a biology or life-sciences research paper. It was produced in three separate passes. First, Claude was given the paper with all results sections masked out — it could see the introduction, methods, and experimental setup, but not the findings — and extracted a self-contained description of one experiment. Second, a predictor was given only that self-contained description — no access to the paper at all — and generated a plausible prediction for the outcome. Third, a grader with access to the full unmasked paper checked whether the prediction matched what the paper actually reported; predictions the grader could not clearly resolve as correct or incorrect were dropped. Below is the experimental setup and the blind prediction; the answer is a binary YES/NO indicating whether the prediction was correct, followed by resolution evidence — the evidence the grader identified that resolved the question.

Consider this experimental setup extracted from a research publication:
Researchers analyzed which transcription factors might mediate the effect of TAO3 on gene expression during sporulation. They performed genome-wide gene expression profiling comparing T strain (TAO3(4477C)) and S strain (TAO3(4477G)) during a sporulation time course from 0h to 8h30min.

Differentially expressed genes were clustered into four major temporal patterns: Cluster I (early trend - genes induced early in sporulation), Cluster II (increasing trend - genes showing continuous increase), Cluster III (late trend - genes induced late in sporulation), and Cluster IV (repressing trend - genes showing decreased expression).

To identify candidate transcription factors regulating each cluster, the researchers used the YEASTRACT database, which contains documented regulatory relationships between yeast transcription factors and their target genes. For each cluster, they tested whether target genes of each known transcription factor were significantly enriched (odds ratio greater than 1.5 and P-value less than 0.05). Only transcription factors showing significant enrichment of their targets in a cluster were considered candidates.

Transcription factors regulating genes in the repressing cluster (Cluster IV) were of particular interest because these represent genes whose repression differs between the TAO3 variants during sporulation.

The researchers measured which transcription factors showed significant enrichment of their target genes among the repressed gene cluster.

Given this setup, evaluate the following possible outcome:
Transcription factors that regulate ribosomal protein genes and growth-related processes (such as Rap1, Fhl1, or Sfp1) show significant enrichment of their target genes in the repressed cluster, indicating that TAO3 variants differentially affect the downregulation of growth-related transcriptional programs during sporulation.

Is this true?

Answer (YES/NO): NO